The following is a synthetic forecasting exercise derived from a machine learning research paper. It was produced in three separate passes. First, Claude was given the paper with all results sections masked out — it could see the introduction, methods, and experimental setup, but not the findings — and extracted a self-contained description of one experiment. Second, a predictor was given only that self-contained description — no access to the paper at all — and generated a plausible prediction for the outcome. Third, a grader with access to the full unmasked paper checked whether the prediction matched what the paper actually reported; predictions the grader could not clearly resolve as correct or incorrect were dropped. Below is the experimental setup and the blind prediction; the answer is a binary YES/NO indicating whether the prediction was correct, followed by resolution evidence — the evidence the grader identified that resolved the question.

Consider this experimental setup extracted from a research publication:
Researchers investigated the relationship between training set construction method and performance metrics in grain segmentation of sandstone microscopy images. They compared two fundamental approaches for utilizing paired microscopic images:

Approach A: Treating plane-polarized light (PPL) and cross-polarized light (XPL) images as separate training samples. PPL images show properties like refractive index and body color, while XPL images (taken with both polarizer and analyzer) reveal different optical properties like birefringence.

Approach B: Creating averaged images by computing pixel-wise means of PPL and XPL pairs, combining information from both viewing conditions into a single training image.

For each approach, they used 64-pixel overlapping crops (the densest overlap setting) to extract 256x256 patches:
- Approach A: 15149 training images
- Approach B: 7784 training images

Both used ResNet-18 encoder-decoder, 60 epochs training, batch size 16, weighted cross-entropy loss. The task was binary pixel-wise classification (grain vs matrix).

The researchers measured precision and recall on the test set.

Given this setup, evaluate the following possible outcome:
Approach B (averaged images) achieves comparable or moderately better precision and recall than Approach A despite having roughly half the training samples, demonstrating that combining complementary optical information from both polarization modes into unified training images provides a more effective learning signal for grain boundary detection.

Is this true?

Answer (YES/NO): YES